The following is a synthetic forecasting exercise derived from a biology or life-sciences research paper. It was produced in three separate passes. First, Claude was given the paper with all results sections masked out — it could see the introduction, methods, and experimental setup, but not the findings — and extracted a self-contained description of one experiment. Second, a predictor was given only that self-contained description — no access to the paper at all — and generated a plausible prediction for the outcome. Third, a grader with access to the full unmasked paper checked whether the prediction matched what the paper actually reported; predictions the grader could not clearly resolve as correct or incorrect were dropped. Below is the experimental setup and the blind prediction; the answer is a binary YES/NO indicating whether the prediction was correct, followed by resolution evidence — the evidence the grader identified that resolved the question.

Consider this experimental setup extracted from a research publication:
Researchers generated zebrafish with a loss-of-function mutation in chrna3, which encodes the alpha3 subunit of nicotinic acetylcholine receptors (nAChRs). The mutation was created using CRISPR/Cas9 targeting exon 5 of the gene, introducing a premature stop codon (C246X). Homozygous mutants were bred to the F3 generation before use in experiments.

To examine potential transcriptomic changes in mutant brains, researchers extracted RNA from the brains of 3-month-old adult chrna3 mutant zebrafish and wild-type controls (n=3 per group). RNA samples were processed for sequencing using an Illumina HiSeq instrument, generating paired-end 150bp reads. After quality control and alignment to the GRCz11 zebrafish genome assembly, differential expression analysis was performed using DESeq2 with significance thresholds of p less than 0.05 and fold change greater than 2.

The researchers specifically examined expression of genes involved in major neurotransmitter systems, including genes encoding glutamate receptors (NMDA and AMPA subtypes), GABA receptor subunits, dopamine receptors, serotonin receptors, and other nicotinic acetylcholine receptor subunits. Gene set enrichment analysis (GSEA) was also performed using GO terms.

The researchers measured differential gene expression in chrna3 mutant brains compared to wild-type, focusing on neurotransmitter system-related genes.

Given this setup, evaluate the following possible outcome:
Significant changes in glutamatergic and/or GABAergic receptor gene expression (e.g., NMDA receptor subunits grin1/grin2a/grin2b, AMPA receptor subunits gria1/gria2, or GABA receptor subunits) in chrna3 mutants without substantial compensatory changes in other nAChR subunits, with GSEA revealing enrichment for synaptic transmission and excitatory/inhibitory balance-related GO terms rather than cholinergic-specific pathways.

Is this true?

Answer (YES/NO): NO